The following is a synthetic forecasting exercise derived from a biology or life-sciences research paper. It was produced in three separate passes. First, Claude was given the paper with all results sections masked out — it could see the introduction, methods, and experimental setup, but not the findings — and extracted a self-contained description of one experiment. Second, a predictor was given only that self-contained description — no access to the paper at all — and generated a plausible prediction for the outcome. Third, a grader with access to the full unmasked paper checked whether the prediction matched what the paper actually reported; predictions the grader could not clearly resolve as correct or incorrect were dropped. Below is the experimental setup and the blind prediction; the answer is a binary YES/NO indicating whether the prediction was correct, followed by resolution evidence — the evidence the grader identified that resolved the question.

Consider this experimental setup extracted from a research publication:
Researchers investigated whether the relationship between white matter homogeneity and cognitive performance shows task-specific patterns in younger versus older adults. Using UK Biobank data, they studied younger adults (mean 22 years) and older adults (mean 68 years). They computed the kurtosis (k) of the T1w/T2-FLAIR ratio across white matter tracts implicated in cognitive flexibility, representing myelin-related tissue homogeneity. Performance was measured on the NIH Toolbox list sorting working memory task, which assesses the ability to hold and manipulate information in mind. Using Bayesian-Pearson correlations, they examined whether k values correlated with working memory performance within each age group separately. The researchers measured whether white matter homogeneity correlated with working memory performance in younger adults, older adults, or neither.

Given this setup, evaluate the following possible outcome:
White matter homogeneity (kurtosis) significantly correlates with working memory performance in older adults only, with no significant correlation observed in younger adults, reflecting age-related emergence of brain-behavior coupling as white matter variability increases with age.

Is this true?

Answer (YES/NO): YES